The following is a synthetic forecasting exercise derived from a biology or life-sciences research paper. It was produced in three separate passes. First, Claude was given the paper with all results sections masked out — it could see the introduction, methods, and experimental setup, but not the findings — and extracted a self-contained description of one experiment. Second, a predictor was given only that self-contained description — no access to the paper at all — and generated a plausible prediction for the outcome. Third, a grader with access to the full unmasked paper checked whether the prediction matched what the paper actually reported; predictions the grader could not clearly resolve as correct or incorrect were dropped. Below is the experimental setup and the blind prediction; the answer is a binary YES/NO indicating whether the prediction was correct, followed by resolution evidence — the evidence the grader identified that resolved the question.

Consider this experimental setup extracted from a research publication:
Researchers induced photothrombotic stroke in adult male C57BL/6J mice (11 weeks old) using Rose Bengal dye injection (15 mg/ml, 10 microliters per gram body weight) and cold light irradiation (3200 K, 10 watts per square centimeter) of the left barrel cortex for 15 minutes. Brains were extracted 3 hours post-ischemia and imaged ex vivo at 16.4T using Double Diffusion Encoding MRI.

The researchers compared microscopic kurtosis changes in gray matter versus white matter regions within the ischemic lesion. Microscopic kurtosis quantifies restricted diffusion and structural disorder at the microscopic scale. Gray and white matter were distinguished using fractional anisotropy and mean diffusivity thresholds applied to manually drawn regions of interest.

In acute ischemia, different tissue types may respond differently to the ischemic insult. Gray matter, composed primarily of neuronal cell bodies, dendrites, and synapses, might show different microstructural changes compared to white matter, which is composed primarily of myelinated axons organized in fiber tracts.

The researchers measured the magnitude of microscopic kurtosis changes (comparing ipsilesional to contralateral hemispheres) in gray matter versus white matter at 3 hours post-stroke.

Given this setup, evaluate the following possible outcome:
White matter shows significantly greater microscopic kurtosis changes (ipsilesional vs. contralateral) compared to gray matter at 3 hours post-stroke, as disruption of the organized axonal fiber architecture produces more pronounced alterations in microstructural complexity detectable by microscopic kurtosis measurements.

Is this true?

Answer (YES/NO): YES